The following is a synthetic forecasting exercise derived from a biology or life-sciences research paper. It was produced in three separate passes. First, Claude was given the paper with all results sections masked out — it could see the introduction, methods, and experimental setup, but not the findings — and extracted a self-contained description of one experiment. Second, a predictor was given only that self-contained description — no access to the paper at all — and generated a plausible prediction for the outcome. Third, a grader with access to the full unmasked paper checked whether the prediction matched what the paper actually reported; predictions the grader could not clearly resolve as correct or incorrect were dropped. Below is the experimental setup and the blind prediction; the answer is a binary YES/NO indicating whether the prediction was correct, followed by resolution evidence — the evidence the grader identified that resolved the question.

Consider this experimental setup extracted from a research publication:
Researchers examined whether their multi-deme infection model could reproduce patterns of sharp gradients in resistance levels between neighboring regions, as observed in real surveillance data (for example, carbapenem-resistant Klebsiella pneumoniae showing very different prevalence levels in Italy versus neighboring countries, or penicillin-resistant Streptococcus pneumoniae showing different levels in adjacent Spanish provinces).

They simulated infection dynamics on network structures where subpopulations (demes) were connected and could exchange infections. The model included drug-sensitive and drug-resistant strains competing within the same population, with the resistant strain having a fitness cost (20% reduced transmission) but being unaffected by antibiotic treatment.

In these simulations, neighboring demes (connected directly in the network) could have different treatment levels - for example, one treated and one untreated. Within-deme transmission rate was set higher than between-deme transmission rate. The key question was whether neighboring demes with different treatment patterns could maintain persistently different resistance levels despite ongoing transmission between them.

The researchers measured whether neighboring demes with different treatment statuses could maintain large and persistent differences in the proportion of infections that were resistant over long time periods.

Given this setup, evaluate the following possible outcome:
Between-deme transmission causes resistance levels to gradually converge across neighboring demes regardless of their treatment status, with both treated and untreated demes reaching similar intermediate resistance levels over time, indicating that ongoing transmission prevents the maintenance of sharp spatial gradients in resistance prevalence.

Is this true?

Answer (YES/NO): NO